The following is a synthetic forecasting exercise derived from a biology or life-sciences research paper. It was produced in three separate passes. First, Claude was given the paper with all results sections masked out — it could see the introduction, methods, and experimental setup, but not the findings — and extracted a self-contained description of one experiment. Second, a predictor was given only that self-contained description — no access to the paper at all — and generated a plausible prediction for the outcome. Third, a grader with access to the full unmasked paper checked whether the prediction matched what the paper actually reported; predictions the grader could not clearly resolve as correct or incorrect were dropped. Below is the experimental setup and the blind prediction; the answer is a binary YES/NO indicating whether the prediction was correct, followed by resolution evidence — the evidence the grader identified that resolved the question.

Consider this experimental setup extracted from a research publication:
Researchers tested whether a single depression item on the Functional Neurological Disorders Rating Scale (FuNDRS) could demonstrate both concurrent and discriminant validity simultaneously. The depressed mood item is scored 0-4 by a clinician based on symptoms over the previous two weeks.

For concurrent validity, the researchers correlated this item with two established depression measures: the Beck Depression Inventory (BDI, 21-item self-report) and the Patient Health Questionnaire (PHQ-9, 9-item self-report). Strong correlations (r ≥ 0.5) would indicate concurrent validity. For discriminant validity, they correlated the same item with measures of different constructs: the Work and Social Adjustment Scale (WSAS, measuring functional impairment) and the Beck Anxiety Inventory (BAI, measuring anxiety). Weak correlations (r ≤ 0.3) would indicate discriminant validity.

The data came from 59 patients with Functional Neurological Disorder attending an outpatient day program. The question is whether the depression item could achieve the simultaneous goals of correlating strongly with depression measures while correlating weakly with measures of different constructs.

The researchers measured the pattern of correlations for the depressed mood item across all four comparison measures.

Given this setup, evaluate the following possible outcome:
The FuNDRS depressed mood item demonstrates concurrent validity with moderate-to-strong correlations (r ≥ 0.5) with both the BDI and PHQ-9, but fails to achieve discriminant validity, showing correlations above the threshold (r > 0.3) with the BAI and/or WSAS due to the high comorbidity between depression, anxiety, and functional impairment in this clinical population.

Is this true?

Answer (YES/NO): YES